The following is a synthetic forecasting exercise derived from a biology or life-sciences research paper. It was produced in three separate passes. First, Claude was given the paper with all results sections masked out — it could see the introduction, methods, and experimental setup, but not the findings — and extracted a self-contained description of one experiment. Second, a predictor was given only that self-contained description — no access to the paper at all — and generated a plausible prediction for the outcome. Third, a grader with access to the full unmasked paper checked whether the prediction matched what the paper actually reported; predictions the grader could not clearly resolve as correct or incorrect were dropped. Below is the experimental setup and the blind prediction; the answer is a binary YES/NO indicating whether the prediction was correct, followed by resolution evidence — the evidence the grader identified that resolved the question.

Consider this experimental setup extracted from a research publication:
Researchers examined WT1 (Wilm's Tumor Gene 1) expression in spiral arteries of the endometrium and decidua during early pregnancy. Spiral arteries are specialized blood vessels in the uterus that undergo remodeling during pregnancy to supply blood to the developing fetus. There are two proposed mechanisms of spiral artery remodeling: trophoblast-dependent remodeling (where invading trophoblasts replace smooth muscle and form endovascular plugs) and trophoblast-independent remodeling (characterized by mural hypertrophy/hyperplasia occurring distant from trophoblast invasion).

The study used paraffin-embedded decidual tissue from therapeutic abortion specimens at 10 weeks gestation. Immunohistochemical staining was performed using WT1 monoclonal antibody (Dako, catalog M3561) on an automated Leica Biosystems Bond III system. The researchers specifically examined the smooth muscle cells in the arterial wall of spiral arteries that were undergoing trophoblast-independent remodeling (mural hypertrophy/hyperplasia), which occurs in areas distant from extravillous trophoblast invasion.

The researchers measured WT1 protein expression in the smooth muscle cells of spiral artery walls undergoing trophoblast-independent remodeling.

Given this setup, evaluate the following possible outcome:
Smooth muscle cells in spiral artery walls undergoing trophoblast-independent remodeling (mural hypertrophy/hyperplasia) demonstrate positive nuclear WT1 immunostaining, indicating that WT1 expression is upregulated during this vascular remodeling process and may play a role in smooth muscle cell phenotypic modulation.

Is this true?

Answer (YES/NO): YES